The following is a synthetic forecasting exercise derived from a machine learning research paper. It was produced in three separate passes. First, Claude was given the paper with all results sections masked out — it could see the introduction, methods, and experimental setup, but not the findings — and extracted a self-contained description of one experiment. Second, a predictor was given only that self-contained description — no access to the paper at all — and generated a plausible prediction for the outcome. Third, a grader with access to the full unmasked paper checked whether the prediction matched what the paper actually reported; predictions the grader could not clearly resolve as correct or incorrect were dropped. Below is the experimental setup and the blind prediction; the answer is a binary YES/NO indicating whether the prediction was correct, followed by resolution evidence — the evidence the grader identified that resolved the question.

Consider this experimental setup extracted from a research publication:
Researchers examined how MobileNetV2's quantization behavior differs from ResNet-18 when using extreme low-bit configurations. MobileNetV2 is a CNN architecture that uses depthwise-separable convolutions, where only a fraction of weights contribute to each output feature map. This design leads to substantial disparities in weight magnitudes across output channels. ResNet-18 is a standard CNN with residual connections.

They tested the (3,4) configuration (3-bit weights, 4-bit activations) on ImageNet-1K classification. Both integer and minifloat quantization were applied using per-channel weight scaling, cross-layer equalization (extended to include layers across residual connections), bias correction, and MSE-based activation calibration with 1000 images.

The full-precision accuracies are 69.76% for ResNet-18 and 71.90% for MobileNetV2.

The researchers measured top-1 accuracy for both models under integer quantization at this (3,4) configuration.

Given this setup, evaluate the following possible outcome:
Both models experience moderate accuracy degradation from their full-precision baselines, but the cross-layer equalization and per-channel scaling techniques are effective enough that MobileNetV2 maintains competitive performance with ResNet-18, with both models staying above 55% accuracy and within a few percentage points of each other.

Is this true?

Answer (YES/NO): NO